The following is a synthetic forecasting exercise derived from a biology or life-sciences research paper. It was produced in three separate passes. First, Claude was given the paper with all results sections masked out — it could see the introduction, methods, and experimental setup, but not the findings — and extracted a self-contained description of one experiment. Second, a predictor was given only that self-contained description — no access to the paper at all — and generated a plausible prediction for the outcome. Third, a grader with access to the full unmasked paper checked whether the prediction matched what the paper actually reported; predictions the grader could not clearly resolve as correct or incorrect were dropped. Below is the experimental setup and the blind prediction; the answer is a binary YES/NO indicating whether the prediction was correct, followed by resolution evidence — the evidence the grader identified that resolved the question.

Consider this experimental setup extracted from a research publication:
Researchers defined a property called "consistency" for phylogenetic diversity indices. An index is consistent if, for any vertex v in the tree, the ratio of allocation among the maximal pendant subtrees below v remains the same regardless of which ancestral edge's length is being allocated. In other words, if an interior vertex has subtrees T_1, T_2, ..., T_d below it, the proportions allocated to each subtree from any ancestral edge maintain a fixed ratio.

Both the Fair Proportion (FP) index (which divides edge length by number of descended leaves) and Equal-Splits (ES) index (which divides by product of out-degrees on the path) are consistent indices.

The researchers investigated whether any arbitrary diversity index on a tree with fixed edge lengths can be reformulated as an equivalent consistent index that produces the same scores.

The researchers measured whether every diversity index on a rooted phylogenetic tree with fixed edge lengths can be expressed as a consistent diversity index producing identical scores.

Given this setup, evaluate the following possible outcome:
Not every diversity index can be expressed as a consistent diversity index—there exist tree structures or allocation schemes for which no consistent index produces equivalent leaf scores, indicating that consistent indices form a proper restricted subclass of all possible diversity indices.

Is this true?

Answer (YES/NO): NO